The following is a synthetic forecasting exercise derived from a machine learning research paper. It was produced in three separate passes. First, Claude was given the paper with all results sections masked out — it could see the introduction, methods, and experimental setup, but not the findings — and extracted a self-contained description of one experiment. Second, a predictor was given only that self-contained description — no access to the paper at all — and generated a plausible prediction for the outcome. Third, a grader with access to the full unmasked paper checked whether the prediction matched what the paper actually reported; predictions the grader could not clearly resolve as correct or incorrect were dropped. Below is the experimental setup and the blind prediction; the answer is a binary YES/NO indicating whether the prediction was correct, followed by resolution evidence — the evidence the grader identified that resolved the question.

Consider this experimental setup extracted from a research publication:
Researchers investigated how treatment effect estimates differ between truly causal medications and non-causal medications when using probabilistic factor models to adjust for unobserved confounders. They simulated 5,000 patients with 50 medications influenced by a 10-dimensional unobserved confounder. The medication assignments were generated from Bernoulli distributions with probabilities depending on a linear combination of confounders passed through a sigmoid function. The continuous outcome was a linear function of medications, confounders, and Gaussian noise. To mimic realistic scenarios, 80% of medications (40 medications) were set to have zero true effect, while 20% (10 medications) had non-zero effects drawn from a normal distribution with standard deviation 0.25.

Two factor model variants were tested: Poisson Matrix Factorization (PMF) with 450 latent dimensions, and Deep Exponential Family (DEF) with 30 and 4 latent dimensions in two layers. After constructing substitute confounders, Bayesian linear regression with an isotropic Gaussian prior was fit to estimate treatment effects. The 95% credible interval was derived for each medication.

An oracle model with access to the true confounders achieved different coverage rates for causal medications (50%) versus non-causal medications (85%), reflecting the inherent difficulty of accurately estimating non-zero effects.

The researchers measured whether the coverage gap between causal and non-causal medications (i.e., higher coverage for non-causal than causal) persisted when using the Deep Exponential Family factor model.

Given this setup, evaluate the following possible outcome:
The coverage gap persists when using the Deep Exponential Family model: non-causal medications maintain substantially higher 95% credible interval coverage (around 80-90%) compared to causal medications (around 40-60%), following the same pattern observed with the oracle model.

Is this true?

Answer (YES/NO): NO